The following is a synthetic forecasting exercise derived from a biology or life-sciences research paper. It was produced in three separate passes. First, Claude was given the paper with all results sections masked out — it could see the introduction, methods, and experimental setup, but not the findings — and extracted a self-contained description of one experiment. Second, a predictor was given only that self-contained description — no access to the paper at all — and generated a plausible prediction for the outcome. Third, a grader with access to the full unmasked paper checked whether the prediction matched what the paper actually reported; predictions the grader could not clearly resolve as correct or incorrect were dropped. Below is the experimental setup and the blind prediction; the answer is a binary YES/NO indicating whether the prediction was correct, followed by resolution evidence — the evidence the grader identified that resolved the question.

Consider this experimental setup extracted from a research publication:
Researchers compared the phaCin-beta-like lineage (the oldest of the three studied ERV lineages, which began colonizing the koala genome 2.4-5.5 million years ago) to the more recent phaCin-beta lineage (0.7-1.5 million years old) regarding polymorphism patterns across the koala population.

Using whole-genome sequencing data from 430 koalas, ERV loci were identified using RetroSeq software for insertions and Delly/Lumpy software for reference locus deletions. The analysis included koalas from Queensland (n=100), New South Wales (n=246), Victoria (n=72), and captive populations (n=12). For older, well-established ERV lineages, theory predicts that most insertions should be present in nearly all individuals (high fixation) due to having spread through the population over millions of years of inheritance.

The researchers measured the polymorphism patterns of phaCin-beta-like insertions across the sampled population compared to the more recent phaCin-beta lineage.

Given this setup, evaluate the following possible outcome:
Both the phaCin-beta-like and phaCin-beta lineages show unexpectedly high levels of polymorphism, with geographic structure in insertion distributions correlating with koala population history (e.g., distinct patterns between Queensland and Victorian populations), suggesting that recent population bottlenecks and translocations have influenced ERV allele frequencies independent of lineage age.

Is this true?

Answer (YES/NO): NO